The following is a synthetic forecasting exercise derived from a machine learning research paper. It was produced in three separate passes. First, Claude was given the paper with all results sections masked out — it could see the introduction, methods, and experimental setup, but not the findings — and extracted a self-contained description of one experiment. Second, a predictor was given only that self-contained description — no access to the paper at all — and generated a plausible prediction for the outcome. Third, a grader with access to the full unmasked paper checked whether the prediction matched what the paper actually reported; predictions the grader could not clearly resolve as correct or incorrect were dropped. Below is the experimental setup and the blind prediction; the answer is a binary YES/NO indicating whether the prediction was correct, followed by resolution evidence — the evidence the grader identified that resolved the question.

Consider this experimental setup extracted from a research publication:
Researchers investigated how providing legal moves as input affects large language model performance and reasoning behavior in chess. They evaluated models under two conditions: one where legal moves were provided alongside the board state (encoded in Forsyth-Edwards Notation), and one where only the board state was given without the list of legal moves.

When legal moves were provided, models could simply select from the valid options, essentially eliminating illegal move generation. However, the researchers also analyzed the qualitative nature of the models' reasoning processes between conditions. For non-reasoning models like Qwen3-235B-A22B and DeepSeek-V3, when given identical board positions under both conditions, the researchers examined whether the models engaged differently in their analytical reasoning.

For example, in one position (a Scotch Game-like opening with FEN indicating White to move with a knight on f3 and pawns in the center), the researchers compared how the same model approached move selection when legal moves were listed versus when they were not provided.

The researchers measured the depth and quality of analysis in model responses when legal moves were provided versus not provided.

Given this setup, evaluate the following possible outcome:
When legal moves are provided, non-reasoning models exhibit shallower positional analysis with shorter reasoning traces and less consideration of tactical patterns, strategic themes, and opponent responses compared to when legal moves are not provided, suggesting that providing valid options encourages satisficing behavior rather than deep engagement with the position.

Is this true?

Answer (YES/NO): YES